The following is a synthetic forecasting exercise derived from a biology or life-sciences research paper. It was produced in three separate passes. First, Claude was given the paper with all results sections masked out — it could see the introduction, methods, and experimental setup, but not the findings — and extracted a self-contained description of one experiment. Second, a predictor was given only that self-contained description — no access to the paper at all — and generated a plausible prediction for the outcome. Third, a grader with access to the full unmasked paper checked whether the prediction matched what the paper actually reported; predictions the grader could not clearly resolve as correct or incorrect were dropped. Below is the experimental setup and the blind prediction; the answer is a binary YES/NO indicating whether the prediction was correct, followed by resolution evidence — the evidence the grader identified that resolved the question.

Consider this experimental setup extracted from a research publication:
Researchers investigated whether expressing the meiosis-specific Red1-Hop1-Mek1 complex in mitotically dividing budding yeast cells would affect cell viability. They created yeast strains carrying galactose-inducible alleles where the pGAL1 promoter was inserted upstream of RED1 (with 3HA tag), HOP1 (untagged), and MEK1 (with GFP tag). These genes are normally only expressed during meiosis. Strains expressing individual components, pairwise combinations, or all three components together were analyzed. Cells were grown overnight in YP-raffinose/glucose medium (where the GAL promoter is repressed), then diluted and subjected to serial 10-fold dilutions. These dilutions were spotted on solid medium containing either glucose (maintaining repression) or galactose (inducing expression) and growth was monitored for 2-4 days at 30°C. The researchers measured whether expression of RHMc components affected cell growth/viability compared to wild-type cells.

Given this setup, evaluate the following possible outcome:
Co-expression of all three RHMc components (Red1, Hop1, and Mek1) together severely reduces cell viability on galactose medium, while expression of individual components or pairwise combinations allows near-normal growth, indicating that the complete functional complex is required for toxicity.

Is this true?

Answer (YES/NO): NO